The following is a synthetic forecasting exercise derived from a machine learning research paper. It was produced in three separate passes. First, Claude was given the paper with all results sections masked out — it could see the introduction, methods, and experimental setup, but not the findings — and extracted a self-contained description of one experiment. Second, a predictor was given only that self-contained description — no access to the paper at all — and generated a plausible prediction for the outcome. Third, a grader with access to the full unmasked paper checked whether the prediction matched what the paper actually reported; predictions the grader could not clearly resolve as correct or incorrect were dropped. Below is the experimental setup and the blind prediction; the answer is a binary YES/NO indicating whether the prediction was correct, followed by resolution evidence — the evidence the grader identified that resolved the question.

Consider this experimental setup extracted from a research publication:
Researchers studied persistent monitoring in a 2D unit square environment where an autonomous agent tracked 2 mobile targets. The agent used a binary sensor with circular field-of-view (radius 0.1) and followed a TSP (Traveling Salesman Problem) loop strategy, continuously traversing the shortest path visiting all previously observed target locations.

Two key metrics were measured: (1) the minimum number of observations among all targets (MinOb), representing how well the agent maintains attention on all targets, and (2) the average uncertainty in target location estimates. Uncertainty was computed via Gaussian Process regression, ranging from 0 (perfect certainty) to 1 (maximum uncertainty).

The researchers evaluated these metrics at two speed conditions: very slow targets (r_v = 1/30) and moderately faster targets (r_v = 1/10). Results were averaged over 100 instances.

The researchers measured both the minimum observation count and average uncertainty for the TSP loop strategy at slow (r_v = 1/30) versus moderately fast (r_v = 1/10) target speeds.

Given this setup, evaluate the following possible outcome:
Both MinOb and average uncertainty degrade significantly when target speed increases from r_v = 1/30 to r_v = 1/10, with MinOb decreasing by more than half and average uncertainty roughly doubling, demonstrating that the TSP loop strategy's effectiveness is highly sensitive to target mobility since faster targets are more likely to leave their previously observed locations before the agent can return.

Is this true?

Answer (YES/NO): NO